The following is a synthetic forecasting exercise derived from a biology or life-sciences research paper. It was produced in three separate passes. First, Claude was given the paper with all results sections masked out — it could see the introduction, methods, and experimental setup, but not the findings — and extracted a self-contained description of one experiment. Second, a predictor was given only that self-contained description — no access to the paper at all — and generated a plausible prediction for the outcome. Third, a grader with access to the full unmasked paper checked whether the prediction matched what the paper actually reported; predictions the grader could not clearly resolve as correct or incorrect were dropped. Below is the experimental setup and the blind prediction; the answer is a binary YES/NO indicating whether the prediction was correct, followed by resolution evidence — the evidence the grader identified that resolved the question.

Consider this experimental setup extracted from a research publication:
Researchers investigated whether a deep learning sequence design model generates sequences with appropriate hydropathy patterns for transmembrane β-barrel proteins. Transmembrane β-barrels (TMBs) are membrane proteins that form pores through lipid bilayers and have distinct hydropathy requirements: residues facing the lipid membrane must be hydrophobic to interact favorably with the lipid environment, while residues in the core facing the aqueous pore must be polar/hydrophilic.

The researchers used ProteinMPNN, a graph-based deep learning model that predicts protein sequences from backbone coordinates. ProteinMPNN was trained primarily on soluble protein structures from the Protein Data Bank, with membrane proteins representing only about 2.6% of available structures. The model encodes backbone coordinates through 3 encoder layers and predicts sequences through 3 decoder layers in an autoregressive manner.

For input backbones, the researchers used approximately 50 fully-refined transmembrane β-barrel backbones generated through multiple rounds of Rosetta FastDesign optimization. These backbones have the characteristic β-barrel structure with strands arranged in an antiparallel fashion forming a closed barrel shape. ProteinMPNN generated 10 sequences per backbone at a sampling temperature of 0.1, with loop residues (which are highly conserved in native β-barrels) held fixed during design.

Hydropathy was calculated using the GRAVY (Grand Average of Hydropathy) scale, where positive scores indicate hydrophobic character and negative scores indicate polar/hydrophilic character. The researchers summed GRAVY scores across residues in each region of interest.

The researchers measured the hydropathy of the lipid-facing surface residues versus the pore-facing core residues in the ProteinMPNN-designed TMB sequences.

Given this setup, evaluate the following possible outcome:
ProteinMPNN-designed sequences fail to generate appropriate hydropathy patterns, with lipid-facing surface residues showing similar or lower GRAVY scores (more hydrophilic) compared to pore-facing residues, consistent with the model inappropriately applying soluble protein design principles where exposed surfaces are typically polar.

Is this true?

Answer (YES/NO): NO